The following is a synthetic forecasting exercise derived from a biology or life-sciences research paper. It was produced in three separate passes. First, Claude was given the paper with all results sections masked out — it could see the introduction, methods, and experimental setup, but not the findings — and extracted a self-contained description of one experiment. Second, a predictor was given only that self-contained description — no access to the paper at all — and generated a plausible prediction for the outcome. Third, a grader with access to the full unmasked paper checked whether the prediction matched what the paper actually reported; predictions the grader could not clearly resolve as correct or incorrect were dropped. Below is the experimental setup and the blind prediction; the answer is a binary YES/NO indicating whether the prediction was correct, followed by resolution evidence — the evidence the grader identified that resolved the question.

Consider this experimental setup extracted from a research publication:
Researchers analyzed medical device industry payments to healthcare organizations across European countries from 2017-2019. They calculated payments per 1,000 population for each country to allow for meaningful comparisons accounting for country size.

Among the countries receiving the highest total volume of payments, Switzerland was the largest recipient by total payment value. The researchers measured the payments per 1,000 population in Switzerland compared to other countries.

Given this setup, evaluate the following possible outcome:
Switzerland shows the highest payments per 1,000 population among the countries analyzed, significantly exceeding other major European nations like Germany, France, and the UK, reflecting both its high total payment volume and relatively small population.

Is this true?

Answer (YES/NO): YES